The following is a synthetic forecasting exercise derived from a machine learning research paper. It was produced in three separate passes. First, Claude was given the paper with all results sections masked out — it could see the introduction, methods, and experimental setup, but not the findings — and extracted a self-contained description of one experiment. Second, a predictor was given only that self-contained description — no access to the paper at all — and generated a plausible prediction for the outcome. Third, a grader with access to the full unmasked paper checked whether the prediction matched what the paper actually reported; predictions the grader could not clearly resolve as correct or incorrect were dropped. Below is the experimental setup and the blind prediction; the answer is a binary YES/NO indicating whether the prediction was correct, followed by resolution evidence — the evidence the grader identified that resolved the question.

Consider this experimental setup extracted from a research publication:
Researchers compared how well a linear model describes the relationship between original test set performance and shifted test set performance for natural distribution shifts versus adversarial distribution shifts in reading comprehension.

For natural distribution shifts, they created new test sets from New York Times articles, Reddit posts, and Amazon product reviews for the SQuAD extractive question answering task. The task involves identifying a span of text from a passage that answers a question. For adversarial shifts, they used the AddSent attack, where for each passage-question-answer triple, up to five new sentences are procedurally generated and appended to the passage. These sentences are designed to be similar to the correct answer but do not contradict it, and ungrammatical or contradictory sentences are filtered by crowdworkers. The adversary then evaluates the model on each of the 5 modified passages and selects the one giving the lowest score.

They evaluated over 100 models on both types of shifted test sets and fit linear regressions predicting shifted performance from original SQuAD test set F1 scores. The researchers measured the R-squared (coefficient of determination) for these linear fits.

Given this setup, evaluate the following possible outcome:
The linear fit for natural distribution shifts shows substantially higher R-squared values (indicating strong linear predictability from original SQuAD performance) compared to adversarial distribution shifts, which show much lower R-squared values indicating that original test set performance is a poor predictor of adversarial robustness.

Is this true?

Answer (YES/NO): NO